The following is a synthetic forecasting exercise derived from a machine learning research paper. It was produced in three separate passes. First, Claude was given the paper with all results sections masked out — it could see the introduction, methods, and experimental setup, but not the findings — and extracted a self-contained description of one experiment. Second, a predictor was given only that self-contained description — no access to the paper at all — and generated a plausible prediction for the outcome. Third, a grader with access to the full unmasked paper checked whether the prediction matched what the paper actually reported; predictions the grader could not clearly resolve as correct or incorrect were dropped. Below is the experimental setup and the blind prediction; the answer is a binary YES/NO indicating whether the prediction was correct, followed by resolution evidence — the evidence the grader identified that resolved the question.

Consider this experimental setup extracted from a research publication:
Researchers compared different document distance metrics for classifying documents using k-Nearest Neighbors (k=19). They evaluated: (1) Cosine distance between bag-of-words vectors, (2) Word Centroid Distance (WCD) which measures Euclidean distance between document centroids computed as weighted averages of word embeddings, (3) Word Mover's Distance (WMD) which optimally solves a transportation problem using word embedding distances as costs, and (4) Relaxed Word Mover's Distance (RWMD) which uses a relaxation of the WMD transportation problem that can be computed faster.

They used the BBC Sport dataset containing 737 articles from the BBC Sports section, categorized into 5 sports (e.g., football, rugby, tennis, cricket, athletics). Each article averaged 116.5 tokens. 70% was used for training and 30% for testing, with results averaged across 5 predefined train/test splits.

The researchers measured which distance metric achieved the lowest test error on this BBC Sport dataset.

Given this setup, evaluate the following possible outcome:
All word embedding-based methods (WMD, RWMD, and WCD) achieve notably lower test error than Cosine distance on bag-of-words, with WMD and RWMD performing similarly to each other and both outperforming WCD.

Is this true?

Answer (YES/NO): NO